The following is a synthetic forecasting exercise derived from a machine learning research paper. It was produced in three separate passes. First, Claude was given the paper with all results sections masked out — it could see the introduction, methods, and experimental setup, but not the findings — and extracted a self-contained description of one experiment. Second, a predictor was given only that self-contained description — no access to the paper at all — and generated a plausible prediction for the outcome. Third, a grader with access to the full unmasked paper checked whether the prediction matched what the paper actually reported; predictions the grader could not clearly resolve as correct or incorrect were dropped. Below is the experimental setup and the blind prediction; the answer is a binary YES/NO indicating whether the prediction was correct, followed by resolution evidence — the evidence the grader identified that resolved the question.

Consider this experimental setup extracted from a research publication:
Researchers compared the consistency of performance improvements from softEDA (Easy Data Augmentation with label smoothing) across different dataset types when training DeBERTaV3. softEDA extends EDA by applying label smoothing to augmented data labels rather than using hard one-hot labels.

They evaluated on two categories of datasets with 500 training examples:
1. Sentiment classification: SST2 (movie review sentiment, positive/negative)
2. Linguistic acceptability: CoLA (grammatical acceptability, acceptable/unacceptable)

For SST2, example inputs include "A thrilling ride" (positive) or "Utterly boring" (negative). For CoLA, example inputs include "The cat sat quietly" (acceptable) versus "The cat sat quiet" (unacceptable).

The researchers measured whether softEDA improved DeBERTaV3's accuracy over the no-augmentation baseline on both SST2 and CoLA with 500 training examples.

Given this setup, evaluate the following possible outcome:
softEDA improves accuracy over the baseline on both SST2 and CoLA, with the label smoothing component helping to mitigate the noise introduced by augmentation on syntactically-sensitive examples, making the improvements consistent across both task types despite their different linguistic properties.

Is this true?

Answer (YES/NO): NO